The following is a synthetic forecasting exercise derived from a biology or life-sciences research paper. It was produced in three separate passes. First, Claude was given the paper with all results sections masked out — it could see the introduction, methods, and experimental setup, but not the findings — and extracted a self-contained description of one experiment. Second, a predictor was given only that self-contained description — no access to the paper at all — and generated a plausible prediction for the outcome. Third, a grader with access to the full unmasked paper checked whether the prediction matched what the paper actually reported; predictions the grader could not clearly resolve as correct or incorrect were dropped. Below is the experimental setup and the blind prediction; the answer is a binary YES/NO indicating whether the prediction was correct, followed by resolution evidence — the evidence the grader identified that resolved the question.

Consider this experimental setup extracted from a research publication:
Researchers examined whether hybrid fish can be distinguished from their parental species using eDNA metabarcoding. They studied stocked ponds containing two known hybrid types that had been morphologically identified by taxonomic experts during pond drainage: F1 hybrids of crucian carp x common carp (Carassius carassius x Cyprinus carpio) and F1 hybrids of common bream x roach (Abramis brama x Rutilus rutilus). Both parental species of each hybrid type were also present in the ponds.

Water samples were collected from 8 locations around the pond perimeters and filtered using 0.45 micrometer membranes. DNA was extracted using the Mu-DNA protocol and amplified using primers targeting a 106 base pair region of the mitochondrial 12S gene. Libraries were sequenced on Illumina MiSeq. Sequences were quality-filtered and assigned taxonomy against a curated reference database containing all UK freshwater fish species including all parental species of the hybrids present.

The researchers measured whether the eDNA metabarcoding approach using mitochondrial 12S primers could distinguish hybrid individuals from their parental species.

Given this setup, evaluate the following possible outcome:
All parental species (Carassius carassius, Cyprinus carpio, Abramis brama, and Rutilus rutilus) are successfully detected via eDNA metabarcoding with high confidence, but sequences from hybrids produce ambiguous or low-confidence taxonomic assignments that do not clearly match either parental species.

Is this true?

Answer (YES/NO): NO